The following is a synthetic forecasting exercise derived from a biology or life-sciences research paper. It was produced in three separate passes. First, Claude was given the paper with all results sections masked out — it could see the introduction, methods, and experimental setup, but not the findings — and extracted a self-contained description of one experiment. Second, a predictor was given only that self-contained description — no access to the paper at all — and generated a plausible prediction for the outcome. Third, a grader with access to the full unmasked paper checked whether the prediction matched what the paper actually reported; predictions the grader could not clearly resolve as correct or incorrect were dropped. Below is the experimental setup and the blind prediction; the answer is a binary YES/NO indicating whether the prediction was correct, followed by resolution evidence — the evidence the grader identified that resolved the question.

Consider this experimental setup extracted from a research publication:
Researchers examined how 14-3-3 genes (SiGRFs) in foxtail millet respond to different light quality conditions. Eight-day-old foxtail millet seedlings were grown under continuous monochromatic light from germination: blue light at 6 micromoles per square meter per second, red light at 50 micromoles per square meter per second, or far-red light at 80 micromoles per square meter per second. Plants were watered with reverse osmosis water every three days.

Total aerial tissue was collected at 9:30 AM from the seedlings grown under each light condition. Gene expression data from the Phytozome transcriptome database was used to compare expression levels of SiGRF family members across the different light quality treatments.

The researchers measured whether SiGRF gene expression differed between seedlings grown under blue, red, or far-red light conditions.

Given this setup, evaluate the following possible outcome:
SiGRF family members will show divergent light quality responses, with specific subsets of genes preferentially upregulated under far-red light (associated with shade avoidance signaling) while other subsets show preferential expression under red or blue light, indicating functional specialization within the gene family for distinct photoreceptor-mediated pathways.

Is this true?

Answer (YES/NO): NO